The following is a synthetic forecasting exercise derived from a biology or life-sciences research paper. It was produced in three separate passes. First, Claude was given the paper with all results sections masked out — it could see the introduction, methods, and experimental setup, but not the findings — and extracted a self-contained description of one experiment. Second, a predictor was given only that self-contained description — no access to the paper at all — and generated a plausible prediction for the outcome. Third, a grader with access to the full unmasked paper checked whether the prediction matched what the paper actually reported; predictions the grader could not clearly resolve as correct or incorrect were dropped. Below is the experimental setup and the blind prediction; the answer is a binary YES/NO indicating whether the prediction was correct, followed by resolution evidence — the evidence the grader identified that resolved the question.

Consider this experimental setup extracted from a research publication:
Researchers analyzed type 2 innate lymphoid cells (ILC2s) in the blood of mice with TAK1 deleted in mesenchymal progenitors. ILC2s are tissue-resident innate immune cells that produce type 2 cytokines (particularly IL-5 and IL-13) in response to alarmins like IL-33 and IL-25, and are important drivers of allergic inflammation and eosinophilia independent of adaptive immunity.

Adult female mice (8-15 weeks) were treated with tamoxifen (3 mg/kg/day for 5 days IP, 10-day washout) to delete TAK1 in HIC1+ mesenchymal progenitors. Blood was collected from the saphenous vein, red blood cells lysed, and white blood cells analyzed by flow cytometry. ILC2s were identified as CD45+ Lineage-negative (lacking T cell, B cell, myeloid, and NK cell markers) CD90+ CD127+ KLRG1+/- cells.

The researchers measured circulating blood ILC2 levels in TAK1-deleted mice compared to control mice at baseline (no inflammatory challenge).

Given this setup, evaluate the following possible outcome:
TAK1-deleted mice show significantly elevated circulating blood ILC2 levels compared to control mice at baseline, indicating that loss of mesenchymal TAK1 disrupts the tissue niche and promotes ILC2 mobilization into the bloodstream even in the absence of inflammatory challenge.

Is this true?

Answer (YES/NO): YES